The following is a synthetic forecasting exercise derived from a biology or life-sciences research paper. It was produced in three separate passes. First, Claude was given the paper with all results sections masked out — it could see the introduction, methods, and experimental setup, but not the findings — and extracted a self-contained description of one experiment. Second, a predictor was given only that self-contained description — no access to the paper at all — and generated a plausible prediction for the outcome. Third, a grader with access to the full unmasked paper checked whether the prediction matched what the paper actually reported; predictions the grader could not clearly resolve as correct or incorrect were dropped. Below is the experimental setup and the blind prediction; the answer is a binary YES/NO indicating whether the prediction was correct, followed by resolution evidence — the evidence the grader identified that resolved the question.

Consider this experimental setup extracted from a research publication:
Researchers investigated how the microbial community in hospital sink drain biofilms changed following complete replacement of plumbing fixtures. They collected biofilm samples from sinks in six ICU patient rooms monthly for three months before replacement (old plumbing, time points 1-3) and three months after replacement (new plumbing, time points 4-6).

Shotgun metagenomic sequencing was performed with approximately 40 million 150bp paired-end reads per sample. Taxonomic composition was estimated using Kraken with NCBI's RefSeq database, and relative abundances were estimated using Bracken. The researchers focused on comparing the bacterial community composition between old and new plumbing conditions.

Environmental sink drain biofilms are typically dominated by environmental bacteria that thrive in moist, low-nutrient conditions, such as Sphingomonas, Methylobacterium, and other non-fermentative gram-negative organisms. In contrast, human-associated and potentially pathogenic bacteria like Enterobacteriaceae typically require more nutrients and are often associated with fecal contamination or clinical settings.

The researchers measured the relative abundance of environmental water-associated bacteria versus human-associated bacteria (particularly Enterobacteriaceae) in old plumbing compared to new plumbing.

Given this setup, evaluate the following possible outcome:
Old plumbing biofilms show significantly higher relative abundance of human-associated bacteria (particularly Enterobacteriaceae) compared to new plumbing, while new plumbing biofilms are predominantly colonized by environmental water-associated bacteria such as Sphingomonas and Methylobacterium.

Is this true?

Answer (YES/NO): NO